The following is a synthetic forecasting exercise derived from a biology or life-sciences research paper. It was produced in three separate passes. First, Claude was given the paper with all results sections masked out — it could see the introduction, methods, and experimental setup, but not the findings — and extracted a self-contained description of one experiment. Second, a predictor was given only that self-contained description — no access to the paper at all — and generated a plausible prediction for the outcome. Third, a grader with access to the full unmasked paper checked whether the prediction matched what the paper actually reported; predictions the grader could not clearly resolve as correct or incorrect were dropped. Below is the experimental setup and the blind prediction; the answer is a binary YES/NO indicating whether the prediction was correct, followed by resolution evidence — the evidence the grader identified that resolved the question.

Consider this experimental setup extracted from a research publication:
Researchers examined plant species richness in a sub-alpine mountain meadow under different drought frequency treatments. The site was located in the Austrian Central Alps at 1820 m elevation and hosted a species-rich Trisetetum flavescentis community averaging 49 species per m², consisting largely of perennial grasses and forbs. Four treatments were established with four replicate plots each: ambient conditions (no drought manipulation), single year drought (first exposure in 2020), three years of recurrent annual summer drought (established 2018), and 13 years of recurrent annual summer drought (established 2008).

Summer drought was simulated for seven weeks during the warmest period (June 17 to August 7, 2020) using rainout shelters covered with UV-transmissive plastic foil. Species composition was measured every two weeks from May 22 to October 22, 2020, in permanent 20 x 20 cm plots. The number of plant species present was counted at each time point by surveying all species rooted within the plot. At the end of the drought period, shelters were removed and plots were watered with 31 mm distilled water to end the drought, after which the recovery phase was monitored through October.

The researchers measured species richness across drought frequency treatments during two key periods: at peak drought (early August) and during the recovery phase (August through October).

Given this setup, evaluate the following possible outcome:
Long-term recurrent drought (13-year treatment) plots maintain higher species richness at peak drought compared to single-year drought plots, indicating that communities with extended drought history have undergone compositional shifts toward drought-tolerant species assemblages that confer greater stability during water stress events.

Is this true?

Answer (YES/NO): NO